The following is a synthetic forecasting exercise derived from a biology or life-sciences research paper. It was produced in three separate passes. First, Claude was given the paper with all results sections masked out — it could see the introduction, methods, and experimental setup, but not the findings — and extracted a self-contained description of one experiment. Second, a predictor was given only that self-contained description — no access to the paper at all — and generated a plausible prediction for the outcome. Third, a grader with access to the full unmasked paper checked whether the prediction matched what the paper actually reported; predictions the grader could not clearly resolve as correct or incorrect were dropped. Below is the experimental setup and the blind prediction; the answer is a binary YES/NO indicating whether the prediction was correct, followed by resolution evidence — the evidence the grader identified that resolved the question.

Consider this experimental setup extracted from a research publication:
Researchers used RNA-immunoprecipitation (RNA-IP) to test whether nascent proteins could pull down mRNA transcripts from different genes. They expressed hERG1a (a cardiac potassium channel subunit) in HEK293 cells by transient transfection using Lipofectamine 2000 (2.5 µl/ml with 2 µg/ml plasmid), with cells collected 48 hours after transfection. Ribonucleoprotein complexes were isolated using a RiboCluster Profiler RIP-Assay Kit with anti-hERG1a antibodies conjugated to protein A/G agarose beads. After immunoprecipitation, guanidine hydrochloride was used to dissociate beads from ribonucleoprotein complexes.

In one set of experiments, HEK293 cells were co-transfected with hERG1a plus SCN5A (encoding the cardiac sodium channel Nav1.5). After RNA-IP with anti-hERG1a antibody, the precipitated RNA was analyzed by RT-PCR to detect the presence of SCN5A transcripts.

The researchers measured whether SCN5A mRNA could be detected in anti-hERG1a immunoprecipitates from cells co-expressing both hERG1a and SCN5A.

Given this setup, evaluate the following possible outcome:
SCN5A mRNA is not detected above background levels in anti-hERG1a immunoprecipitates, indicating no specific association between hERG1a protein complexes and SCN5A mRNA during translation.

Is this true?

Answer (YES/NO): NO